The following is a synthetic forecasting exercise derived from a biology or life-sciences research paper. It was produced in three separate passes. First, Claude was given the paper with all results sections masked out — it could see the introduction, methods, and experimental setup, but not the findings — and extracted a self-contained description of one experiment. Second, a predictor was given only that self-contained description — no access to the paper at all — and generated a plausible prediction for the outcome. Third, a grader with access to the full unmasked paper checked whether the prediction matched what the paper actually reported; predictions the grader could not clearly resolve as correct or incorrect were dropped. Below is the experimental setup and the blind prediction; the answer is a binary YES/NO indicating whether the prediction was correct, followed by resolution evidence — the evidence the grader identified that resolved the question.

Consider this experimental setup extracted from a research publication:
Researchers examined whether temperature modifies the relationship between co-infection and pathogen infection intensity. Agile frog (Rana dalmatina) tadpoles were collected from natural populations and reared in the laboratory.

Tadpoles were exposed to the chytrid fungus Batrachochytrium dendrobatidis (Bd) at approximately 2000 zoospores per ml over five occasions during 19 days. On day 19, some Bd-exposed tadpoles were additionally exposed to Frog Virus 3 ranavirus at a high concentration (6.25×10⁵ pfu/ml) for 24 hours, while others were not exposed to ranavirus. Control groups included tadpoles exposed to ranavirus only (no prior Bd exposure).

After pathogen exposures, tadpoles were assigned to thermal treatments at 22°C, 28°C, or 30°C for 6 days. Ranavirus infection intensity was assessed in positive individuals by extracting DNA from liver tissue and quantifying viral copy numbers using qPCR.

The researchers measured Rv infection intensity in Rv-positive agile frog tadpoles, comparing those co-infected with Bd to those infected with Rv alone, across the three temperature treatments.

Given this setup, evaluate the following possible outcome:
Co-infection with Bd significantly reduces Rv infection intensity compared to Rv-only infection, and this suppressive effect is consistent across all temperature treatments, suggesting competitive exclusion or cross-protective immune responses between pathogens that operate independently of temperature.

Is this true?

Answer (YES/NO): NO